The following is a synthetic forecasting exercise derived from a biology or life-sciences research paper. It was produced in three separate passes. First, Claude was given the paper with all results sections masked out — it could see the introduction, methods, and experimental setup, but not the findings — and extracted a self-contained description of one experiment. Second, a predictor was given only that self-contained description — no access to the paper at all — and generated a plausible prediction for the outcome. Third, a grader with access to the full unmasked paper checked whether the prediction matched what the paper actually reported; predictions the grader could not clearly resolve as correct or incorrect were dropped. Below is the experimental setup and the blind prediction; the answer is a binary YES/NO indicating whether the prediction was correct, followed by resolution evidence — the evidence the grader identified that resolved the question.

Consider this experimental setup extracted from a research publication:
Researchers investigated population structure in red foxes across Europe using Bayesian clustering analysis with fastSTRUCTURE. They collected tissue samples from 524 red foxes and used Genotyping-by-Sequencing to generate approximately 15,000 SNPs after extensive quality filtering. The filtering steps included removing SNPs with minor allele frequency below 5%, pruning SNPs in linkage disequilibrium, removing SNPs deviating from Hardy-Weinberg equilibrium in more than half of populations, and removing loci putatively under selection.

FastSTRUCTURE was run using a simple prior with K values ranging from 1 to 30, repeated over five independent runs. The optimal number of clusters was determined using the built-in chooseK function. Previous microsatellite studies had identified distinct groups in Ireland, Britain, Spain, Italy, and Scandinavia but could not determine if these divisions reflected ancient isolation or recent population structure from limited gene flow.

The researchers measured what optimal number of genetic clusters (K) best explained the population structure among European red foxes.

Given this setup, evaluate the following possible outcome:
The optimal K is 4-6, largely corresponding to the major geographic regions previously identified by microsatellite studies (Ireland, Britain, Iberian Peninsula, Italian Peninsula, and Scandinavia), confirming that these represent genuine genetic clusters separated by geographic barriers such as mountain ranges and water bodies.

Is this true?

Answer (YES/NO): NO